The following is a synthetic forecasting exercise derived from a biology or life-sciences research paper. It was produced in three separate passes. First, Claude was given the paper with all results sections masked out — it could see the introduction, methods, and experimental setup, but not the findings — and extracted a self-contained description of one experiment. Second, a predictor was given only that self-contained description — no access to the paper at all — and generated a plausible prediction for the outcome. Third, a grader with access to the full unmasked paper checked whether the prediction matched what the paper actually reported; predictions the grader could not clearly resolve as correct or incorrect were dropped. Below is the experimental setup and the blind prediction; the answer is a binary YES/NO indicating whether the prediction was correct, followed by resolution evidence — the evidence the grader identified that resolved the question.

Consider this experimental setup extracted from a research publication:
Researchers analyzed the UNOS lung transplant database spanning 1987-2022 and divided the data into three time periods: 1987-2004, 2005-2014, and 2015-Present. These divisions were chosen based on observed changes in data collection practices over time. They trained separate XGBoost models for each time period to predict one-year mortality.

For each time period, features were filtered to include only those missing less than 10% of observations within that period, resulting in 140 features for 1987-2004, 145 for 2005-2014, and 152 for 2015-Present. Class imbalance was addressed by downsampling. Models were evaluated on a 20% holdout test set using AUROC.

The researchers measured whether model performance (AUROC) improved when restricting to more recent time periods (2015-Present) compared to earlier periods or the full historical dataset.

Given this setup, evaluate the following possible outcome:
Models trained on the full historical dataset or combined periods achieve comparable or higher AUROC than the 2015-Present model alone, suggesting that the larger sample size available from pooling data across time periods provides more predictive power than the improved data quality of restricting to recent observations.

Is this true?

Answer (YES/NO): YES